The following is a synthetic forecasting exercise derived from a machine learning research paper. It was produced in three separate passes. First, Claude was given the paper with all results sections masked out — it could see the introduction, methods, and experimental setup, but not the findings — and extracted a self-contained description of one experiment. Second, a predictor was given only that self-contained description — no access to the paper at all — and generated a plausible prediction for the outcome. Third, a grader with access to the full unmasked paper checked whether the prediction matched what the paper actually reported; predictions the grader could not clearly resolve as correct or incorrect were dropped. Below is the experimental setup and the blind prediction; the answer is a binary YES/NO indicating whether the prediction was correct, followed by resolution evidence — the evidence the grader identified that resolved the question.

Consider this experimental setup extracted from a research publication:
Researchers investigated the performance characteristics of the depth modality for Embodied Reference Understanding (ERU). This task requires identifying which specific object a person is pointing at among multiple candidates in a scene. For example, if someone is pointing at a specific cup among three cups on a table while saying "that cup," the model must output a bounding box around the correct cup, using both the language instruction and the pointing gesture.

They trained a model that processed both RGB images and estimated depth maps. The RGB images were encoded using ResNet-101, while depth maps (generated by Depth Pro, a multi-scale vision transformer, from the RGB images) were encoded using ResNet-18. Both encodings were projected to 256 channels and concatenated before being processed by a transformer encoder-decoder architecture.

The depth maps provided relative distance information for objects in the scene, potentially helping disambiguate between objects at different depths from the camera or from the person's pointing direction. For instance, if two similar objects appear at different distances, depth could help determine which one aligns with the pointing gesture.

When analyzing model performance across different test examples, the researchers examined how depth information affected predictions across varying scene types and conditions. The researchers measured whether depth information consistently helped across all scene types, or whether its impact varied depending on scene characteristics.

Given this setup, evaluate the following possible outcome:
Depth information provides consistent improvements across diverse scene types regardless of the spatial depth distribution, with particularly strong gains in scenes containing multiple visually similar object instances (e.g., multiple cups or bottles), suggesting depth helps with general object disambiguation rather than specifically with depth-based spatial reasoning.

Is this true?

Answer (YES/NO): NO